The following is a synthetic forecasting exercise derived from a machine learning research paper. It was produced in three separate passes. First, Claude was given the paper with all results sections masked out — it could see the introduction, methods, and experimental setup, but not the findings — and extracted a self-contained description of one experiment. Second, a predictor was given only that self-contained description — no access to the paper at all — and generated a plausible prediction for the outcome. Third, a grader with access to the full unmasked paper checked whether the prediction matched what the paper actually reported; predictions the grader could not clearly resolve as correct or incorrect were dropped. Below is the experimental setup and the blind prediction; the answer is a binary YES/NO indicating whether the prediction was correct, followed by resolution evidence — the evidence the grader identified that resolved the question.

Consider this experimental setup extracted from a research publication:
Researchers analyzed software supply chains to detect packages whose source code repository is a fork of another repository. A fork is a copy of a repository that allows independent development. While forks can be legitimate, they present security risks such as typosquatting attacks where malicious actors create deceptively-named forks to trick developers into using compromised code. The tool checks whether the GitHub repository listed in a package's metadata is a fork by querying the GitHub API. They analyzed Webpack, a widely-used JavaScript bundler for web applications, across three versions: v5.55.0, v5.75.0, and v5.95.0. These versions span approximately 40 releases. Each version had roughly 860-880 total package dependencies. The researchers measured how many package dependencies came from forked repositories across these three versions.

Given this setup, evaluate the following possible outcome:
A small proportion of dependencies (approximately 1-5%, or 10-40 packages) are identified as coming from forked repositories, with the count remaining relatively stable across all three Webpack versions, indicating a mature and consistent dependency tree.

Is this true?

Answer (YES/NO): NO